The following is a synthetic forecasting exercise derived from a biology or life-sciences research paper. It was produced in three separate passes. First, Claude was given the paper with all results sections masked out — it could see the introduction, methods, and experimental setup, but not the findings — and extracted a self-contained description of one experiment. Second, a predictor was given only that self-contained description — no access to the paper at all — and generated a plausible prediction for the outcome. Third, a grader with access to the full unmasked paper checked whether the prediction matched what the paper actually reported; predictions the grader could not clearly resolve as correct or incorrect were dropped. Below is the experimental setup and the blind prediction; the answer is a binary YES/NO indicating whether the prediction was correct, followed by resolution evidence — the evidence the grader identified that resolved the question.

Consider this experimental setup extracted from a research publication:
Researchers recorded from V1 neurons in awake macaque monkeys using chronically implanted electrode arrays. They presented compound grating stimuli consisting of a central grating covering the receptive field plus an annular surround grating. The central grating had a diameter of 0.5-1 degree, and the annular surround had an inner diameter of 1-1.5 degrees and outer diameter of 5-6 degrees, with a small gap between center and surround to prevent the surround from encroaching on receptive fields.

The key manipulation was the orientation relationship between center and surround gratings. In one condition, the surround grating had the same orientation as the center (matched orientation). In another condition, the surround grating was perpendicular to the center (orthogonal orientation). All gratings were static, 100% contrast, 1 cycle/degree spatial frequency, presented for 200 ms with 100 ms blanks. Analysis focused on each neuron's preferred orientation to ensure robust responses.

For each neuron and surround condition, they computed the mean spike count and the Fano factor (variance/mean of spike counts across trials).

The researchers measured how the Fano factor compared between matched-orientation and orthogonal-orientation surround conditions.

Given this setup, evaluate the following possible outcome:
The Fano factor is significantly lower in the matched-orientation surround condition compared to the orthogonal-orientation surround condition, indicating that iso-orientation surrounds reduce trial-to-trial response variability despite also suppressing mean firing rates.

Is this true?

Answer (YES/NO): YES